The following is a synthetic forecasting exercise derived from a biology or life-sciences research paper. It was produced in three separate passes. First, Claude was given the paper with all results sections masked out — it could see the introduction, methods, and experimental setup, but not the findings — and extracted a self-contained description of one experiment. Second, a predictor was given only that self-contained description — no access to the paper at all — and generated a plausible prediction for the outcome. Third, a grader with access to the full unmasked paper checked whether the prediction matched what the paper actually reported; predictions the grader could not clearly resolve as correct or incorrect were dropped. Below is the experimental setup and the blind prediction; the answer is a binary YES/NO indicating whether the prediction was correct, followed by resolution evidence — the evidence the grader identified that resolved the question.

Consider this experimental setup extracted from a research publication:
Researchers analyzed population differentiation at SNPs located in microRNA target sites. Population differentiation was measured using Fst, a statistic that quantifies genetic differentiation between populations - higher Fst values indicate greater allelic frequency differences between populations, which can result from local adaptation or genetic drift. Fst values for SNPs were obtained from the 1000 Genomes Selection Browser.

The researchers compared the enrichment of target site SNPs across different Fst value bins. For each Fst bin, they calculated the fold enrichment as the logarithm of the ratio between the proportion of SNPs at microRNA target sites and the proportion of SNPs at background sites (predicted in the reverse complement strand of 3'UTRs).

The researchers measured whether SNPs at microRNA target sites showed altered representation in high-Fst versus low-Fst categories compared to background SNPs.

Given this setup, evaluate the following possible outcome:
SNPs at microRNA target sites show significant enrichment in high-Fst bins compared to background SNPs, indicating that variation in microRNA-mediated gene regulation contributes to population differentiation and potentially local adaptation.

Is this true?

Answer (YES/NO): YES